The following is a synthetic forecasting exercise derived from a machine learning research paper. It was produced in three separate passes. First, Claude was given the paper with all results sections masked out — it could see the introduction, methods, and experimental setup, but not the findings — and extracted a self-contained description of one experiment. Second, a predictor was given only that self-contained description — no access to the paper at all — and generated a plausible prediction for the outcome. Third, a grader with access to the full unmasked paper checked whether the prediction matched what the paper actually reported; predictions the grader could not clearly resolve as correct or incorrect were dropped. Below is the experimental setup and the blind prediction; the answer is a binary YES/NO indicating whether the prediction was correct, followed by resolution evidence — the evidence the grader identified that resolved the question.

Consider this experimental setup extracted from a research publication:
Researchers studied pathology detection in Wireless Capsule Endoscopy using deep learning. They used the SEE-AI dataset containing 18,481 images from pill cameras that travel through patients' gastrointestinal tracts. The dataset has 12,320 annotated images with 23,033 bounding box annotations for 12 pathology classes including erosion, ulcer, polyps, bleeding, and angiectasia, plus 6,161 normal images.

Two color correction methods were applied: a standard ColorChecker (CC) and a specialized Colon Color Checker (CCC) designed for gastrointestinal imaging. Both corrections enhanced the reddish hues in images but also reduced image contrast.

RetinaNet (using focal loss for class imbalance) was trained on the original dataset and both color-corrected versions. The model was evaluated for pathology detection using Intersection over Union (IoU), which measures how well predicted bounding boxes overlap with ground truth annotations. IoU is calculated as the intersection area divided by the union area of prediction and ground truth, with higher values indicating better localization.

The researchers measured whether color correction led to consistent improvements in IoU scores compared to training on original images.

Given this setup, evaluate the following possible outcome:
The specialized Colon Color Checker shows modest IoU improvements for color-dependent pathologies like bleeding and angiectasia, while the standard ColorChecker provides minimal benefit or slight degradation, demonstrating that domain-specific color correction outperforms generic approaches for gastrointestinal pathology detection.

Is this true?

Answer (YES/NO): NO